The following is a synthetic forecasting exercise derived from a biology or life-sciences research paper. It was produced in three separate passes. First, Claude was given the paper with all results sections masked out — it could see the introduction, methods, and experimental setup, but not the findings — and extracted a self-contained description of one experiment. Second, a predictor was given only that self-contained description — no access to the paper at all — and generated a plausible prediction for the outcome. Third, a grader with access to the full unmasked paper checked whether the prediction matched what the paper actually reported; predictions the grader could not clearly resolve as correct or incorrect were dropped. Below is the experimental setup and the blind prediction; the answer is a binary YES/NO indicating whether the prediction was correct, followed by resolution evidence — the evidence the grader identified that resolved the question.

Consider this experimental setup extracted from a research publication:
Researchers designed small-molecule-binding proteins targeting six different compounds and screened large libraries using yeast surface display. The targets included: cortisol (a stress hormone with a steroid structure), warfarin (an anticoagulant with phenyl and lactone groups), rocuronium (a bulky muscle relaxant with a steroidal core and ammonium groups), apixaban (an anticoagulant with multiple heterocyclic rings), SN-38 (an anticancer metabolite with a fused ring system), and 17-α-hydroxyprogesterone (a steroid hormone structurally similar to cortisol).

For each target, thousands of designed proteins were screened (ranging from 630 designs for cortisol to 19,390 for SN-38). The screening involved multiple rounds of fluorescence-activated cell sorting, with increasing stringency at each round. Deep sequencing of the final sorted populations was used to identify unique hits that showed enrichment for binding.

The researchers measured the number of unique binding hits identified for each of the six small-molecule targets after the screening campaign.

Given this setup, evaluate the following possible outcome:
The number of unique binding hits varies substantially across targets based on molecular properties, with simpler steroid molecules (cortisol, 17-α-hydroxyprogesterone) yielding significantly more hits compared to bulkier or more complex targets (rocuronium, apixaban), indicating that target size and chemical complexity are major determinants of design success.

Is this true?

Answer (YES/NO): NO